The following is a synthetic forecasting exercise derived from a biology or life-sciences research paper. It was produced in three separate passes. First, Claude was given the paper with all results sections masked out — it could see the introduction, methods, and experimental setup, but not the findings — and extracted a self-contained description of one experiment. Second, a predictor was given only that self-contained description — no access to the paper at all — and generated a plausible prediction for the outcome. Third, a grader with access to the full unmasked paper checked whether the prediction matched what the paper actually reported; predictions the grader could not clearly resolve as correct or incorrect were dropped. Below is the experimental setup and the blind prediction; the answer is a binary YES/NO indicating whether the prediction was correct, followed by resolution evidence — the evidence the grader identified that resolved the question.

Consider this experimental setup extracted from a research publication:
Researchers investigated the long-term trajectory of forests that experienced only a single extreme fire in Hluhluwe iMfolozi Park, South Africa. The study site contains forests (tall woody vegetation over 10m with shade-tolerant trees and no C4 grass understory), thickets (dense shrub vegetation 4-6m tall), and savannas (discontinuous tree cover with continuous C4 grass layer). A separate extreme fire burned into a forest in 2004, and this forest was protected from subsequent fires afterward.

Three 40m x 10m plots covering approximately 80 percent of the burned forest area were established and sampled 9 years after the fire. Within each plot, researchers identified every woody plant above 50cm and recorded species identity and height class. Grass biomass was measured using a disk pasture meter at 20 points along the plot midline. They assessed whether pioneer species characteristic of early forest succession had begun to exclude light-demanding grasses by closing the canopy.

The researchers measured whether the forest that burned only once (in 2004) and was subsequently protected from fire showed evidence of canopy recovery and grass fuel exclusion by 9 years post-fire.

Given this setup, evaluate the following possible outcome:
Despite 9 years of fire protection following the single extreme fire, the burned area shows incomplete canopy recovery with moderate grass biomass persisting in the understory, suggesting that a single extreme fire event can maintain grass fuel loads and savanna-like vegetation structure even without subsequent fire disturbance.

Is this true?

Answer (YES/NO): NO